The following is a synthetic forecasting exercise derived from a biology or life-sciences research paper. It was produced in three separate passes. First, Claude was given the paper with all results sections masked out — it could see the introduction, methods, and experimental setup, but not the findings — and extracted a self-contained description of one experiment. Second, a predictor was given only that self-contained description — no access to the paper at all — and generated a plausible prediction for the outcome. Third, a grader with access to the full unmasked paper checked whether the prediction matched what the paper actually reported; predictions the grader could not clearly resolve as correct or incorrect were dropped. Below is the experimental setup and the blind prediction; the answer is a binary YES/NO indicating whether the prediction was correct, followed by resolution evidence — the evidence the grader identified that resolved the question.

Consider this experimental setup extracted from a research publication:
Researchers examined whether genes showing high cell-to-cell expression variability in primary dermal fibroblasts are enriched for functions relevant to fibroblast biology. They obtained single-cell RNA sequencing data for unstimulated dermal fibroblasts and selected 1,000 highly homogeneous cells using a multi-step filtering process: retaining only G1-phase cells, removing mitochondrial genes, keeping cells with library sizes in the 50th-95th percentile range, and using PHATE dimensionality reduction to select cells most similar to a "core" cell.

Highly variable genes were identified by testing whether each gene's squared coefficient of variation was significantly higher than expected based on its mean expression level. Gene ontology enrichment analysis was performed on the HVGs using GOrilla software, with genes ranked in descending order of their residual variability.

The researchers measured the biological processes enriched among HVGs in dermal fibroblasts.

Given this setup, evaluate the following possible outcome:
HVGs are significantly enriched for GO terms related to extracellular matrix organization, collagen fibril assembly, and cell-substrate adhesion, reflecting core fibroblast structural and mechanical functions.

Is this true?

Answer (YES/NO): NO